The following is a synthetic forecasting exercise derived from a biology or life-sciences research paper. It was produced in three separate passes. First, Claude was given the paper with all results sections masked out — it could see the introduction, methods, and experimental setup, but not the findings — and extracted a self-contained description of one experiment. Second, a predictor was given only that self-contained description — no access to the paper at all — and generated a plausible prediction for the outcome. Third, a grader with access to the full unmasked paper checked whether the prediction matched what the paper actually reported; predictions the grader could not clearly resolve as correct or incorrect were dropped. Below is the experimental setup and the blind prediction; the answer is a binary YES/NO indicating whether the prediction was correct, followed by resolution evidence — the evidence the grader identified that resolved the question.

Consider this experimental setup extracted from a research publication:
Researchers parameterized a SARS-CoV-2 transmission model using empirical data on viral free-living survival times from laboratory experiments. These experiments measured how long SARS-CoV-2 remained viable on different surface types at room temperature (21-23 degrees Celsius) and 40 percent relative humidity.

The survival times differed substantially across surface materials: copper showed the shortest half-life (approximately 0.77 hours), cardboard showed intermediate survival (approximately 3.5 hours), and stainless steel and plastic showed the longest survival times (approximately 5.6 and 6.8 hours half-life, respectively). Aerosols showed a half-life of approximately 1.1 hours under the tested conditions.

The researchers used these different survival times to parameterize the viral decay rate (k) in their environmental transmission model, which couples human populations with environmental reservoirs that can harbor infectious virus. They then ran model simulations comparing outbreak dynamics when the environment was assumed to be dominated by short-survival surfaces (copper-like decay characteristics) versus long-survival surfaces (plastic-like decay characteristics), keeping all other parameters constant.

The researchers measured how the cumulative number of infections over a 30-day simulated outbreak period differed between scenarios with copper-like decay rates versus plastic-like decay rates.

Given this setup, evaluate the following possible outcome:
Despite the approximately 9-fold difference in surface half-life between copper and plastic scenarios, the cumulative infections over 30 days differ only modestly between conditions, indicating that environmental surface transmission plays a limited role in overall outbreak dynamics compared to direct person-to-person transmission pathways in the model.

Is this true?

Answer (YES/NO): NO